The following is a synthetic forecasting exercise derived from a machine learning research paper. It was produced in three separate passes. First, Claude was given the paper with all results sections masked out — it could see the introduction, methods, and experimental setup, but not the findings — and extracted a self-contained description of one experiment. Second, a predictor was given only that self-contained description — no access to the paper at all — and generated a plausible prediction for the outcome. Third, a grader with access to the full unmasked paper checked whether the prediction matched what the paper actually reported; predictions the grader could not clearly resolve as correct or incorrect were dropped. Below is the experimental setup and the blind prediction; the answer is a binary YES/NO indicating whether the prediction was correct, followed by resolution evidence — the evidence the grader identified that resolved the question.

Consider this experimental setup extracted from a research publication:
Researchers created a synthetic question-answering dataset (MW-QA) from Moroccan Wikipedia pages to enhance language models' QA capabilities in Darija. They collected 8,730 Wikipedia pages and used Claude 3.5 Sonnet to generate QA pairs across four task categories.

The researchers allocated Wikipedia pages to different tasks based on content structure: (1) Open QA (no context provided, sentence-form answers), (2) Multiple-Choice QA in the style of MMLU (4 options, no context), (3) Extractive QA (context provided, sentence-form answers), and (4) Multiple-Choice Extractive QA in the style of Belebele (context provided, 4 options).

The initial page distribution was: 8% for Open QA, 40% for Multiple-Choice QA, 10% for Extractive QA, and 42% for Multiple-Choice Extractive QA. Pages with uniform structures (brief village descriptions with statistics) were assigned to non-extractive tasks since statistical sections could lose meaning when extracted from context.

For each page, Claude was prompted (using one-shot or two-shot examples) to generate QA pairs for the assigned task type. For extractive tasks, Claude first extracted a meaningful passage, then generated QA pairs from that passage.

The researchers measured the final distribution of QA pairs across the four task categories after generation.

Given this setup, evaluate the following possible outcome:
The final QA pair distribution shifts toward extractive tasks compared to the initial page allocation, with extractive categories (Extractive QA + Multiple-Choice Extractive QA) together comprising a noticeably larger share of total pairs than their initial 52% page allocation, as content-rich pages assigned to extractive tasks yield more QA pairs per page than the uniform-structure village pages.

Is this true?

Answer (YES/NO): NO